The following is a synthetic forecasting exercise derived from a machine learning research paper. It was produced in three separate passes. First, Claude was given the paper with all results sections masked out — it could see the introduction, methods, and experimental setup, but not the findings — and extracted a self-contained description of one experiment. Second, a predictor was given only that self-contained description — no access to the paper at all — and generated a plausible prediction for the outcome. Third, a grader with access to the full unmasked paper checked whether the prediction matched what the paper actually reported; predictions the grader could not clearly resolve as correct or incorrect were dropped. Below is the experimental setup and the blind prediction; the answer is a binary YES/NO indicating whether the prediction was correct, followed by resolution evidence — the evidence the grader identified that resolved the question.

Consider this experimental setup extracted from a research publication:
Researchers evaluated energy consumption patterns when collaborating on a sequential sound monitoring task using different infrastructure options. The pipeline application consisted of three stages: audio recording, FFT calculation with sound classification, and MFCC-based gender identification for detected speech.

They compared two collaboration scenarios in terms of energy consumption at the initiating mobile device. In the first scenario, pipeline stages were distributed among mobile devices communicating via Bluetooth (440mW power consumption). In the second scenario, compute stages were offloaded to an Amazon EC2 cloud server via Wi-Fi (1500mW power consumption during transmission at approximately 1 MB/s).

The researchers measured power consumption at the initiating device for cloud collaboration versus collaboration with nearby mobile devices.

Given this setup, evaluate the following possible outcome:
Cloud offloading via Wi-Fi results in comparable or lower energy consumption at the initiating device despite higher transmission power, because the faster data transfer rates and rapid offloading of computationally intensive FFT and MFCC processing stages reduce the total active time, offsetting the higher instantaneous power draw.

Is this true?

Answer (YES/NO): NO